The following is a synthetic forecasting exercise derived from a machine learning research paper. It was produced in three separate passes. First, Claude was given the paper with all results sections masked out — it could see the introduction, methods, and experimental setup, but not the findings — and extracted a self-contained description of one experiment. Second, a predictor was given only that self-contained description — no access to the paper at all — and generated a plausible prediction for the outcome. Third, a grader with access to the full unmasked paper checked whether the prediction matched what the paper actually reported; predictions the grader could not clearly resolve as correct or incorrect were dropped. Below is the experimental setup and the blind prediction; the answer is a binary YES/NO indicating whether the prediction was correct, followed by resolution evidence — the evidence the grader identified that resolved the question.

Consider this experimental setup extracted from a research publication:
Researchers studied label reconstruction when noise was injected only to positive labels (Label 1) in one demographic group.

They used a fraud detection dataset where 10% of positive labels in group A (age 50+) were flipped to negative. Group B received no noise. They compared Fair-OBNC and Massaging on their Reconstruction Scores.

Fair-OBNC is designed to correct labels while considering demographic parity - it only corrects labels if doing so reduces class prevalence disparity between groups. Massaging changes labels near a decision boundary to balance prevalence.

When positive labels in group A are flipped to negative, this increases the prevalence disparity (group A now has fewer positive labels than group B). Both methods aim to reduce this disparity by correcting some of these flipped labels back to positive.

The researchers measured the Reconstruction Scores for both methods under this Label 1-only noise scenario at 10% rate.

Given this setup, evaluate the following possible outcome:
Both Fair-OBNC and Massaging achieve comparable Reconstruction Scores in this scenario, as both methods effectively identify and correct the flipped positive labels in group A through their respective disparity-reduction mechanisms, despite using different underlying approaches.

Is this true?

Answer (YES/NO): YES